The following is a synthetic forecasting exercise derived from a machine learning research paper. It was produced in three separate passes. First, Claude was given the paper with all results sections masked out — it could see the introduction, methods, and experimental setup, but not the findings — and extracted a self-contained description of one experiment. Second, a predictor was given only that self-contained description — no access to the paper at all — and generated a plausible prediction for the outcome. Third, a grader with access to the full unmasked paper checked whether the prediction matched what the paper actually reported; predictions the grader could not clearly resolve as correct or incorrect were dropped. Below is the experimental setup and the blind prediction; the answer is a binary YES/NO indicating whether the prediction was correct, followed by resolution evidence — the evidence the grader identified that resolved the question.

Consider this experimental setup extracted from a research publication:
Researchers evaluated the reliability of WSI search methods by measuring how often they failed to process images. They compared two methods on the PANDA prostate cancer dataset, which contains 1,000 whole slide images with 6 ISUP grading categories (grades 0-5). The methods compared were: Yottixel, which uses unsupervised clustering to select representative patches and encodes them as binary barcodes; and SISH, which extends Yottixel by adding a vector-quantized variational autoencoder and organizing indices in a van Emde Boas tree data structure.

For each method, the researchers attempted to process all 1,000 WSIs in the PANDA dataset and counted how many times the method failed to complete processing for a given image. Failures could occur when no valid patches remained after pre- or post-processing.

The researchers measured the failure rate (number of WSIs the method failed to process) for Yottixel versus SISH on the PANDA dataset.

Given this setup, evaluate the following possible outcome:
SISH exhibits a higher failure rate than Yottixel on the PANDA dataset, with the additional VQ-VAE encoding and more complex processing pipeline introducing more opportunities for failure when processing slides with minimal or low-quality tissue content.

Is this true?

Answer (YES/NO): YES